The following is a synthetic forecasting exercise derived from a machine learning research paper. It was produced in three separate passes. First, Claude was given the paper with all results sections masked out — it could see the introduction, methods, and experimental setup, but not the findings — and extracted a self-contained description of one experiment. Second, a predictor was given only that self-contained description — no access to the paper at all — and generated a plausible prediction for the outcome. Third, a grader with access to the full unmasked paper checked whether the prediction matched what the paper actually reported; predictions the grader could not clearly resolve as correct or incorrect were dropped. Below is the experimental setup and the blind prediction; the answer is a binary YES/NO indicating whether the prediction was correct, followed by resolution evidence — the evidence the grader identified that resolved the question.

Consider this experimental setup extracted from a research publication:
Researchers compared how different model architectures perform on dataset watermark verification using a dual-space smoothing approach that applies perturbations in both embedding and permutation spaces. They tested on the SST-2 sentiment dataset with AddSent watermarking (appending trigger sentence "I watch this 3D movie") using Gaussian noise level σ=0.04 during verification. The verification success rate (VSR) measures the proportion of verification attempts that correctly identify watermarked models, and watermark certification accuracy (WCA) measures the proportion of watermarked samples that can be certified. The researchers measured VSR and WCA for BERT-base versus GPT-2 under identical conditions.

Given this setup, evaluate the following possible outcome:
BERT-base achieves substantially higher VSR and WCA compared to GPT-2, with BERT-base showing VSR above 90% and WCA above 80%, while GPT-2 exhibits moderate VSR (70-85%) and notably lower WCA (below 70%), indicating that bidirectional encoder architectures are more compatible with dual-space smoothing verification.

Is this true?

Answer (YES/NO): NO